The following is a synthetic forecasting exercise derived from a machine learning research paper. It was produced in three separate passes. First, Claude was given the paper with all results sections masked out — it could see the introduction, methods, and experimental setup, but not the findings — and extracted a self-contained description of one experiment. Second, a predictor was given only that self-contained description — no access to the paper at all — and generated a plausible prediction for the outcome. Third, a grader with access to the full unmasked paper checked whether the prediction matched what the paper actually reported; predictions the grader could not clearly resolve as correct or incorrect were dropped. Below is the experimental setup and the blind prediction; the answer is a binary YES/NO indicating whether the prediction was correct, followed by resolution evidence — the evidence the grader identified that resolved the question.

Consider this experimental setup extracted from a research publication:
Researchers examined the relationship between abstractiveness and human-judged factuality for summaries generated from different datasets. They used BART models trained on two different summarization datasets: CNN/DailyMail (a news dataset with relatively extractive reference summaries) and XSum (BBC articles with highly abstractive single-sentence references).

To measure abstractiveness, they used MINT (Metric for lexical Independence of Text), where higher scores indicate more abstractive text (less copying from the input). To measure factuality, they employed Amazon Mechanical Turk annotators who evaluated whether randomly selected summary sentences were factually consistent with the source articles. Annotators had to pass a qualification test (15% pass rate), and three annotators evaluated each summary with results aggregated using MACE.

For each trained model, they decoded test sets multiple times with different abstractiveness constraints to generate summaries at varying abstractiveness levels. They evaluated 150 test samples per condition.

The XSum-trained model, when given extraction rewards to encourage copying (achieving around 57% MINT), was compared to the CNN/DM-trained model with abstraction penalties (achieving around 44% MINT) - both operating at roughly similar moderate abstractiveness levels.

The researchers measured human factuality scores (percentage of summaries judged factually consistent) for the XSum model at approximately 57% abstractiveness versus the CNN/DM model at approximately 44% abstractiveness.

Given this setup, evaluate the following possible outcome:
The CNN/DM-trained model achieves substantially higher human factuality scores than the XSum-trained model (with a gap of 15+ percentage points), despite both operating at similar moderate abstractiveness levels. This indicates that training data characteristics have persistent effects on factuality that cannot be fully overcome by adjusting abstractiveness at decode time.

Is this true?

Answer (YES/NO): YES